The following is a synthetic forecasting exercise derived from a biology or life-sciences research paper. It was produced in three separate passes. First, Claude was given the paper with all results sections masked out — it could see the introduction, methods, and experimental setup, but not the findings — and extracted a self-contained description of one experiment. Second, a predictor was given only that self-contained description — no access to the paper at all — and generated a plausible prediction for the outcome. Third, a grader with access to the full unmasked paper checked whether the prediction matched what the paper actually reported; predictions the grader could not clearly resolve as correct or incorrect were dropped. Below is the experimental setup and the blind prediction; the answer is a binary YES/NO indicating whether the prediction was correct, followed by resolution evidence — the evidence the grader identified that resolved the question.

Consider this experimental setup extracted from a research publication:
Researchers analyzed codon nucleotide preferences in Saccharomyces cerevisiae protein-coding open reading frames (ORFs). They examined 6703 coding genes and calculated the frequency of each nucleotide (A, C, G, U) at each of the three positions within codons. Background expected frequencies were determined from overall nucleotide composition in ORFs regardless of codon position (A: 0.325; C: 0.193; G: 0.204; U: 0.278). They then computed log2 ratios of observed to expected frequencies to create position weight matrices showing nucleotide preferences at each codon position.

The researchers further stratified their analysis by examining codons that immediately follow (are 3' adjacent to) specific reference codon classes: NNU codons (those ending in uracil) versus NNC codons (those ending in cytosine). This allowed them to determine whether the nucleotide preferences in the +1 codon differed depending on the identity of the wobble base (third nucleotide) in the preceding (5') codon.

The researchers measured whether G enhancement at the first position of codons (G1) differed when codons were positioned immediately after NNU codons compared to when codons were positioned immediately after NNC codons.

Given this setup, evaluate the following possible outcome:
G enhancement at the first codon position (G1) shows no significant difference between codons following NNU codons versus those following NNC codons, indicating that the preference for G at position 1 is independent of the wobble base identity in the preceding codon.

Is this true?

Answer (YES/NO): NO